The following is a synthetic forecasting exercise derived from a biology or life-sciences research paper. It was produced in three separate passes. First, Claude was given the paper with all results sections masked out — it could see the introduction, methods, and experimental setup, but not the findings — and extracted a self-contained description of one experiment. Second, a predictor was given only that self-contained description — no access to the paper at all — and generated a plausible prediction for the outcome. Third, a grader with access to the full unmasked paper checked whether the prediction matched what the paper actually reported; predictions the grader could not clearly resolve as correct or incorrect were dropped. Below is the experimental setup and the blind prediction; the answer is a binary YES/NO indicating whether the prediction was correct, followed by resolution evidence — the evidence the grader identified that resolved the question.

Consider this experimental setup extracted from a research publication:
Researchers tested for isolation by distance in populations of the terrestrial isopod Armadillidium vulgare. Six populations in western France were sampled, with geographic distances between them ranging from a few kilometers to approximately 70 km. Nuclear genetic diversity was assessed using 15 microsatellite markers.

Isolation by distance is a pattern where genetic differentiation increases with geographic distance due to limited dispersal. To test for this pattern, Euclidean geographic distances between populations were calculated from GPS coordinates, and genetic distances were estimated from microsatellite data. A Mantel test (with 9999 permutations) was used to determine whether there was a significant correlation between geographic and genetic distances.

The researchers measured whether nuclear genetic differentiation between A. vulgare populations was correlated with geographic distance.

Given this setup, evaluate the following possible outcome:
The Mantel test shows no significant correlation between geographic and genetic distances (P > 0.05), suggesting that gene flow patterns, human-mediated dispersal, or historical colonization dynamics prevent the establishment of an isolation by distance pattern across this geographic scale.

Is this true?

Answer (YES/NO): NO